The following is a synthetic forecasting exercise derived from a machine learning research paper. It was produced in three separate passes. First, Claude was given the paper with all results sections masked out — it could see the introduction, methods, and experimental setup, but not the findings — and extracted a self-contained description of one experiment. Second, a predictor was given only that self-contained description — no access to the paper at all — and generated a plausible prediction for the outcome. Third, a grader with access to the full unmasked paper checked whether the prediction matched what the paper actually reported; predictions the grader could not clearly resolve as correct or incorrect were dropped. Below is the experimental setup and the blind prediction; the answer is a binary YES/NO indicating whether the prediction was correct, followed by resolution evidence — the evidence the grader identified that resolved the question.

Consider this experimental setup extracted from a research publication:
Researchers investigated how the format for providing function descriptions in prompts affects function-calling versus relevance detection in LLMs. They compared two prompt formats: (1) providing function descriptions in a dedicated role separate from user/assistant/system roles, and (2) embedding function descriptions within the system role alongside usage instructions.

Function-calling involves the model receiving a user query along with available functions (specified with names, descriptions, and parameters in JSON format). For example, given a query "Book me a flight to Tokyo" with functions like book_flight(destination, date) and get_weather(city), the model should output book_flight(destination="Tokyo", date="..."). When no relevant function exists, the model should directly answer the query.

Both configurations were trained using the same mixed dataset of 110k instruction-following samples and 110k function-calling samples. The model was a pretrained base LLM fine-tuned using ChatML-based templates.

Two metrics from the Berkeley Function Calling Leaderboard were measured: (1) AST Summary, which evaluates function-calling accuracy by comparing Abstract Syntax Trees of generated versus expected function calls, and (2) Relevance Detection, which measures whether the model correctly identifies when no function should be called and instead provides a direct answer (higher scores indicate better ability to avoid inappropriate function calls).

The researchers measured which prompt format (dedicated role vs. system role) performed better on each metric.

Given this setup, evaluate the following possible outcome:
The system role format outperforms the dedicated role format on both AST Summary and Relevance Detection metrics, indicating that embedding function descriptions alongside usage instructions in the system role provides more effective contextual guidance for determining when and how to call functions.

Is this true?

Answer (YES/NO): NO